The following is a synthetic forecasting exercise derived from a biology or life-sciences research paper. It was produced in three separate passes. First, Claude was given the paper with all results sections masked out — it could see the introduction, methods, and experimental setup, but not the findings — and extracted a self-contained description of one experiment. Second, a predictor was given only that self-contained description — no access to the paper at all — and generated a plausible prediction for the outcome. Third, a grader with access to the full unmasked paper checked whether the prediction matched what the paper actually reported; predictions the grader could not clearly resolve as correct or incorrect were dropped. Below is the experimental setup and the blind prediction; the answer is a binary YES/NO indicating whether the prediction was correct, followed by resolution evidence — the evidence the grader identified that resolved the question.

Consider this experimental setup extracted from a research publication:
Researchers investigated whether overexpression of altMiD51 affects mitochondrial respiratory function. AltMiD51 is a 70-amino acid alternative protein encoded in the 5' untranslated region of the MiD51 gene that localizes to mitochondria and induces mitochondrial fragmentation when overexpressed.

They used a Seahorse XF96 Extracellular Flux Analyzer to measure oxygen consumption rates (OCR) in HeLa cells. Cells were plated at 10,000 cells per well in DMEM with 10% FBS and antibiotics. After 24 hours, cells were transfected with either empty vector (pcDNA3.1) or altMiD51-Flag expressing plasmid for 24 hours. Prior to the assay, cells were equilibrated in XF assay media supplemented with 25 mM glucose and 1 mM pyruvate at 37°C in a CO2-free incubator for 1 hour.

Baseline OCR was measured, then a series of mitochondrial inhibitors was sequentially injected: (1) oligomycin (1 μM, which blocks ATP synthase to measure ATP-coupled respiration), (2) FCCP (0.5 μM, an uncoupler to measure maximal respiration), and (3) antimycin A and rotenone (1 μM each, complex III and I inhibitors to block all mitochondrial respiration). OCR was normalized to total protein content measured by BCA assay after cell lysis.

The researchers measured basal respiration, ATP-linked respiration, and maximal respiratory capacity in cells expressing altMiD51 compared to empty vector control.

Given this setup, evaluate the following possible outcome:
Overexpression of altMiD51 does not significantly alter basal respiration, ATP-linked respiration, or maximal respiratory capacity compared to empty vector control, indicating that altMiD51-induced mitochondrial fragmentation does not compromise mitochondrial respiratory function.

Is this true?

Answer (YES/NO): NO